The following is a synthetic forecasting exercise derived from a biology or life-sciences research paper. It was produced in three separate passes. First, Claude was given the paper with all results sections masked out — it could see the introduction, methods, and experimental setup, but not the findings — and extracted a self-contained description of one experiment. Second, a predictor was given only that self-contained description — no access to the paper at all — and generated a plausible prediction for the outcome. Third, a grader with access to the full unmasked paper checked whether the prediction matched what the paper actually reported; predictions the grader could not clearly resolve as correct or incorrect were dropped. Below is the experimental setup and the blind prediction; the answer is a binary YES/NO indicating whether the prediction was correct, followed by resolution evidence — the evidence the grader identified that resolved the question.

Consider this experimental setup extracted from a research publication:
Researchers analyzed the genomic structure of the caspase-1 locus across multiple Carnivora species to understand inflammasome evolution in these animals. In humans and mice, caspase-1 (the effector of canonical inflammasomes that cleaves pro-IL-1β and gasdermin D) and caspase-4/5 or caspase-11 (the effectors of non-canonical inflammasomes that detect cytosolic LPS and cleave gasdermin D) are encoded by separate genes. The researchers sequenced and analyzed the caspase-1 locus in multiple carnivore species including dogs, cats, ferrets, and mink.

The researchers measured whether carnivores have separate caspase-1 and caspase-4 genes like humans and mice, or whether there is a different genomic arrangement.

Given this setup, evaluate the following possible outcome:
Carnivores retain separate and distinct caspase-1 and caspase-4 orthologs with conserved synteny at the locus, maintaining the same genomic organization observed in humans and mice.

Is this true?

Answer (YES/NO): NO